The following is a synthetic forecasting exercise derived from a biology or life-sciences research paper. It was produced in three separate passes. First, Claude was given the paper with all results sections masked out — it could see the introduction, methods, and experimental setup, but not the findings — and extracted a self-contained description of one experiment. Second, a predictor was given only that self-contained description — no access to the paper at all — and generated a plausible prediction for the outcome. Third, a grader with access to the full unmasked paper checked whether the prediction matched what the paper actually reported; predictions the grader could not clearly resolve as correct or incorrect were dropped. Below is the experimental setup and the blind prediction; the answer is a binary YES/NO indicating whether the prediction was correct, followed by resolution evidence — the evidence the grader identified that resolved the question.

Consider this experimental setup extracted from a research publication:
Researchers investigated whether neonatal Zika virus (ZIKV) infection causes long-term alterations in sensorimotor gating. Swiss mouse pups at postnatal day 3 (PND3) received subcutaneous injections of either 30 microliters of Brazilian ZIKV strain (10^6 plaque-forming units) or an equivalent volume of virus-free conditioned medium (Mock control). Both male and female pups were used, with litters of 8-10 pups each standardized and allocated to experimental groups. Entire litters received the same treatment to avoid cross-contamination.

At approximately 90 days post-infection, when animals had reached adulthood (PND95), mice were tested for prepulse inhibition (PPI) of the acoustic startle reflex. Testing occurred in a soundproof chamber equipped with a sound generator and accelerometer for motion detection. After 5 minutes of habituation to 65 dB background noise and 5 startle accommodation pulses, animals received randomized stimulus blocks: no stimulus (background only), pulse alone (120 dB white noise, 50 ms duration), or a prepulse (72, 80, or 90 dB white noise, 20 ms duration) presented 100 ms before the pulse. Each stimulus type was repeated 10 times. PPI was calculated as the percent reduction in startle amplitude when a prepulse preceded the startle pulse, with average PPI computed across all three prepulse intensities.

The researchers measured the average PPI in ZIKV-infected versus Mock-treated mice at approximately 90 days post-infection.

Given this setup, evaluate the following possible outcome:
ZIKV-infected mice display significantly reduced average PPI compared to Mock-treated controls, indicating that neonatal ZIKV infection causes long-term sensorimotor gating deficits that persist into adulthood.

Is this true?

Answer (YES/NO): NO